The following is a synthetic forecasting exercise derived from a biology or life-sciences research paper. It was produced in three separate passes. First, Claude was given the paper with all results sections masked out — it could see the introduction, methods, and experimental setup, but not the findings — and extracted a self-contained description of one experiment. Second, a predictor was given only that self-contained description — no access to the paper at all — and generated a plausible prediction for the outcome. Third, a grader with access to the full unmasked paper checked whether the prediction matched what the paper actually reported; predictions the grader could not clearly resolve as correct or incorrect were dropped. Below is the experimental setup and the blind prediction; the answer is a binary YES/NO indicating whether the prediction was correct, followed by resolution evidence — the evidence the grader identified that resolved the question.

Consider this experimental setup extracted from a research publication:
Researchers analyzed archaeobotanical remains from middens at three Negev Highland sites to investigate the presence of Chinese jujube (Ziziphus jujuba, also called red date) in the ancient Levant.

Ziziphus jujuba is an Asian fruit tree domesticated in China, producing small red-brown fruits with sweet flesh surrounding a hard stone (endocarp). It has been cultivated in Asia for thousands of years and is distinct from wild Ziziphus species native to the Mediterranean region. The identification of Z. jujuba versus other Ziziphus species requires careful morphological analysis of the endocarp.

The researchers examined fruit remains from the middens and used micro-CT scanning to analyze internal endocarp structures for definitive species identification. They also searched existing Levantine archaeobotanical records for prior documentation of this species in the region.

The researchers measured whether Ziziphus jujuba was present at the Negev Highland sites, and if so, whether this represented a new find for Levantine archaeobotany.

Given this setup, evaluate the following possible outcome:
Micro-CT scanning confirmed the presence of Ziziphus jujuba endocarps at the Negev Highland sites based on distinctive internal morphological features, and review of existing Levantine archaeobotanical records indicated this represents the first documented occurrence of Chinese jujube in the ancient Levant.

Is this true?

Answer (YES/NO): YES